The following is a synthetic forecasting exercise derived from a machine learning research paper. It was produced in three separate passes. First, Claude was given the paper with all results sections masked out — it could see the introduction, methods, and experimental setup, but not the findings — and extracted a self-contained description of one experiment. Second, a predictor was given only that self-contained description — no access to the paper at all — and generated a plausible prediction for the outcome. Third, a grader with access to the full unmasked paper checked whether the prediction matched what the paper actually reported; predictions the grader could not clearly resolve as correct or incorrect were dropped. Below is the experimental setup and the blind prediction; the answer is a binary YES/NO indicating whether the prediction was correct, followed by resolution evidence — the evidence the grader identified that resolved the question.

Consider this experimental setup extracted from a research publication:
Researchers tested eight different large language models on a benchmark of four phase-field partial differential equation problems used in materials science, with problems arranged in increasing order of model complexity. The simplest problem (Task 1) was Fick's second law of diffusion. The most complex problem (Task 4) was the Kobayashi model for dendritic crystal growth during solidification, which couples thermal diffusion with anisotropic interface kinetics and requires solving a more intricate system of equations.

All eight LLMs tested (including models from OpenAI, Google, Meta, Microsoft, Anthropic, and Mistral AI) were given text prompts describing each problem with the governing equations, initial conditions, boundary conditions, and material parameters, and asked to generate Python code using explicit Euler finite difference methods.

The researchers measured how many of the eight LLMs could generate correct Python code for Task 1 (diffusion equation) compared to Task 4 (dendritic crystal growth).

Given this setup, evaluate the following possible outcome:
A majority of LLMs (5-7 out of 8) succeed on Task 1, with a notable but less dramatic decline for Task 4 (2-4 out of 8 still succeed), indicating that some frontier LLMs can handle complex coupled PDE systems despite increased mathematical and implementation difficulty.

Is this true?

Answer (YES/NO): NO